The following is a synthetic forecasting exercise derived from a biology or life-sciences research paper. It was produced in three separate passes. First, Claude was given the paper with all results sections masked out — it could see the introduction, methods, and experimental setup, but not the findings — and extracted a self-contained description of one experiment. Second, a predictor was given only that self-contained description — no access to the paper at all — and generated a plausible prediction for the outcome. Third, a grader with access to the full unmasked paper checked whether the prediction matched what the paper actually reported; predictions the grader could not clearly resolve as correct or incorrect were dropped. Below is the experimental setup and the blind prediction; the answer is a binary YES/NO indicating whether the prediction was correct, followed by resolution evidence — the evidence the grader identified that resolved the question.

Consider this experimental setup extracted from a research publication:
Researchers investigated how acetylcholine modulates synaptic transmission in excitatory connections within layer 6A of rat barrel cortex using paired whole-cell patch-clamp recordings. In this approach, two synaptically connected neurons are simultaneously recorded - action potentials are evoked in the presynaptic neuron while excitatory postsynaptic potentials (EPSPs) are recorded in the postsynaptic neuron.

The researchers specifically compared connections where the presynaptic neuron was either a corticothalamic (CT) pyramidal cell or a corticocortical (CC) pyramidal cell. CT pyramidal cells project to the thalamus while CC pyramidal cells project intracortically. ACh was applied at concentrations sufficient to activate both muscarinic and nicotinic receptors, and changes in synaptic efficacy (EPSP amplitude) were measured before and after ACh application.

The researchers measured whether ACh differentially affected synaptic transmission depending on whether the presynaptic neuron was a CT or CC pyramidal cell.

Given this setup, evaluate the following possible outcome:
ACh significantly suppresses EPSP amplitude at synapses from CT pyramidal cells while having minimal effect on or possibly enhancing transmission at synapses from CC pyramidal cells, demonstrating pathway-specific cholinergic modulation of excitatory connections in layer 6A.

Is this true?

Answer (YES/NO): NO